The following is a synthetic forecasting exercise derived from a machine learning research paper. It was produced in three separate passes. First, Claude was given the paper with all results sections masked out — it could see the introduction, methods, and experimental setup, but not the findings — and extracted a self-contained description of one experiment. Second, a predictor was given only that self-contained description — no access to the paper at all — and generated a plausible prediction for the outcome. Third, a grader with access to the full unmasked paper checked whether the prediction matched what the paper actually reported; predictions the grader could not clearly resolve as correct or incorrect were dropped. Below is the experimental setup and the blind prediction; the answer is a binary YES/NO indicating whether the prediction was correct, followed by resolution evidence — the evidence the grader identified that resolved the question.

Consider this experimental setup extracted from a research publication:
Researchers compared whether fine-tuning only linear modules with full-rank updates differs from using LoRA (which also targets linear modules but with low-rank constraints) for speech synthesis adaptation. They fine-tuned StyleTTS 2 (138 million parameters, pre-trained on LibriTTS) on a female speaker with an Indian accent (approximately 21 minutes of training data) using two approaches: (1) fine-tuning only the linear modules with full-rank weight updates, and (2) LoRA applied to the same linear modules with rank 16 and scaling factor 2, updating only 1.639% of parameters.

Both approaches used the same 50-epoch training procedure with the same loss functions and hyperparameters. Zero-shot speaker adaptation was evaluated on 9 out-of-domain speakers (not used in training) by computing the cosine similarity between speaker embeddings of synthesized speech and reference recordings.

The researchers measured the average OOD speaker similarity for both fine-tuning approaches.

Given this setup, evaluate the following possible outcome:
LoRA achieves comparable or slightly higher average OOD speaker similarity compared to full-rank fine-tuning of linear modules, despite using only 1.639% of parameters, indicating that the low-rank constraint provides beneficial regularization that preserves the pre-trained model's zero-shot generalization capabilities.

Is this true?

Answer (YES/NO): NO